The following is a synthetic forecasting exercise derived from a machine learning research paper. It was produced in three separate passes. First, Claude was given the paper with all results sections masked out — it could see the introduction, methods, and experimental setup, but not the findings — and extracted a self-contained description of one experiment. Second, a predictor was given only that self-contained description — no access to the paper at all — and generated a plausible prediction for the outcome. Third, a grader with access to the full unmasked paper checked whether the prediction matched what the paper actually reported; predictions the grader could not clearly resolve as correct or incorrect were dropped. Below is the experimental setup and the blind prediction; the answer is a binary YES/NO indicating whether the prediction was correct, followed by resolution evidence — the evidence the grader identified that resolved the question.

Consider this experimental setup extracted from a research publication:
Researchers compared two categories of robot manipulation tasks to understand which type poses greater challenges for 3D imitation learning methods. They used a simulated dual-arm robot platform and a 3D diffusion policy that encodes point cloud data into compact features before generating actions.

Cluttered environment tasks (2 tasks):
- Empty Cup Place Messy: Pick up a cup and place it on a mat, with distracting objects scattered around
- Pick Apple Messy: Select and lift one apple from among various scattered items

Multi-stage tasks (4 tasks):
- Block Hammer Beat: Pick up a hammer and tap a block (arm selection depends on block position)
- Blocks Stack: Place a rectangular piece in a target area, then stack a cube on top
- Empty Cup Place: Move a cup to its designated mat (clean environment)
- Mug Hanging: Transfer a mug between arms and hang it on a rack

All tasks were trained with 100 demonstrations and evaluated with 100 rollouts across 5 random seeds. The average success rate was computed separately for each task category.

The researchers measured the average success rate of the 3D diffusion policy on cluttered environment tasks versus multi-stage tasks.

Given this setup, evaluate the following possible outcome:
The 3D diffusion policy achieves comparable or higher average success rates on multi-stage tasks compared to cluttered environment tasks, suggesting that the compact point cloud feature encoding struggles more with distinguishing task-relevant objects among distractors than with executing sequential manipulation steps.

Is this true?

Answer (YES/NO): YES